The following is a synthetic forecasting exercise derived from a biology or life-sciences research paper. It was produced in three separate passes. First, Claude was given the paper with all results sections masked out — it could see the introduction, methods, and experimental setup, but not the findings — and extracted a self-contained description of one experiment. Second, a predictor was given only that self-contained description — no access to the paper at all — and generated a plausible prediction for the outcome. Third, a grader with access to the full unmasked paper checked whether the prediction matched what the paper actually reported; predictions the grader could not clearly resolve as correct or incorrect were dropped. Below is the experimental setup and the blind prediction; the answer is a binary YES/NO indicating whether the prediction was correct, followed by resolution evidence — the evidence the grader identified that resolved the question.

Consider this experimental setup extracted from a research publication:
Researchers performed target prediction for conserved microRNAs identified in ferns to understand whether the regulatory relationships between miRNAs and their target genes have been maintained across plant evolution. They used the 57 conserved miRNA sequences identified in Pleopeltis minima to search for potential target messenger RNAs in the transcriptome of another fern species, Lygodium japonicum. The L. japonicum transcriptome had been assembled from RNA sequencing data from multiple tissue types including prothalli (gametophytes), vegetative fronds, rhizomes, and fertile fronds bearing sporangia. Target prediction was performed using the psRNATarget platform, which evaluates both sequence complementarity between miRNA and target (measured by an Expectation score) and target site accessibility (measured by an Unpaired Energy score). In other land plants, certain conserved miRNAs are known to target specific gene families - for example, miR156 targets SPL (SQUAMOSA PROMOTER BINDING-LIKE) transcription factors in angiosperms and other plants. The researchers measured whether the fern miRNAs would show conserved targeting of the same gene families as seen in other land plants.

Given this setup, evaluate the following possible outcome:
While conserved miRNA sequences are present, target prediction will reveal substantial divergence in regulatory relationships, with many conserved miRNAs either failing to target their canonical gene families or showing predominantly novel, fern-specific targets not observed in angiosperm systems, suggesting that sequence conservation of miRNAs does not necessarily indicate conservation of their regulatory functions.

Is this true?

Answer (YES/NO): NO